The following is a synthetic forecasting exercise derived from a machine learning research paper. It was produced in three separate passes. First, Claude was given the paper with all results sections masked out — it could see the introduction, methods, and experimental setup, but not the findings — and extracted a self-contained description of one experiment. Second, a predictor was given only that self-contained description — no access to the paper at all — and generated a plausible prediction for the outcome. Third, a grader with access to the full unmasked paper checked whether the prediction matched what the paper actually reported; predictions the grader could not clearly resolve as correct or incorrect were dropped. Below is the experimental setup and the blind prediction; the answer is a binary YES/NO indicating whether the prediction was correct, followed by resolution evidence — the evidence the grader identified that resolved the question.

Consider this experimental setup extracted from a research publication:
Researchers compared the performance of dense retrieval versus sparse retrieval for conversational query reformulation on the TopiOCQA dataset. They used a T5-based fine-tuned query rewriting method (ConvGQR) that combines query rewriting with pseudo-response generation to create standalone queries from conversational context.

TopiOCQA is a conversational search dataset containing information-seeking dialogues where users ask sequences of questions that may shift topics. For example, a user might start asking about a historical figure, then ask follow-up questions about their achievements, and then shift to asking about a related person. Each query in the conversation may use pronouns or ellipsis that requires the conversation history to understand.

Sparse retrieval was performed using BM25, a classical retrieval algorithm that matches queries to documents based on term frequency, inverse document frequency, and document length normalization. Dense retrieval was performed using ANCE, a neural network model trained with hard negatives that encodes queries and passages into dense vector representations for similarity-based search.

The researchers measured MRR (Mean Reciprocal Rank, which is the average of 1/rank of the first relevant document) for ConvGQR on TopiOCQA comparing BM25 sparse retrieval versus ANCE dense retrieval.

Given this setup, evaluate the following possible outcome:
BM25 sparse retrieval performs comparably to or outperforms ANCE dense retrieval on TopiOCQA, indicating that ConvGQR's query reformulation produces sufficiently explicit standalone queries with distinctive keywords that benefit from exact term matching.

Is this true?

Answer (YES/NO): NO